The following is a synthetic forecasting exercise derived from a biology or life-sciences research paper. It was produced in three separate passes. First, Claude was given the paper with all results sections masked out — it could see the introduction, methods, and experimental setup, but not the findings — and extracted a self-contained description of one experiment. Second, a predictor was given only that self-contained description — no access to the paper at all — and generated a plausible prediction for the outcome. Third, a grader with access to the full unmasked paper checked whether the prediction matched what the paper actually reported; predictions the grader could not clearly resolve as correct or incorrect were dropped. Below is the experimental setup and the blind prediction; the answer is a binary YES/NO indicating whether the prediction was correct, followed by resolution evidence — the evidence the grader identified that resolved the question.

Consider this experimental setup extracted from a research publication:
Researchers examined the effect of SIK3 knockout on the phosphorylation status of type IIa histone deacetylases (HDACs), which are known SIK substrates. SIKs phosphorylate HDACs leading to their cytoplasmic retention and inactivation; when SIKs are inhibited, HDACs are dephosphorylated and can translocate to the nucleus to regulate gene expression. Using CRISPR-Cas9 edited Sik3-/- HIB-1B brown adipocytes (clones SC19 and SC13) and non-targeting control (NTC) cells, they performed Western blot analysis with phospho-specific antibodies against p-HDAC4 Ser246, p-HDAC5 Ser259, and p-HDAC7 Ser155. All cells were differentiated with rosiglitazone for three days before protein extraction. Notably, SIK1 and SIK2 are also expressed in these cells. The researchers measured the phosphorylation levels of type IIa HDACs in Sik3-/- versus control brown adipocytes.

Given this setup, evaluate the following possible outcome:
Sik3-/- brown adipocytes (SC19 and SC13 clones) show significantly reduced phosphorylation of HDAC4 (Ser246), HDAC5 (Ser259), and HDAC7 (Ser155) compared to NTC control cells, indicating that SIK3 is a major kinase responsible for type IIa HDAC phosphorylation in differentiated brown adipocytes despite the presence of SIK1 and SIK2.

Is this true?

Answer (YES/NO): YES